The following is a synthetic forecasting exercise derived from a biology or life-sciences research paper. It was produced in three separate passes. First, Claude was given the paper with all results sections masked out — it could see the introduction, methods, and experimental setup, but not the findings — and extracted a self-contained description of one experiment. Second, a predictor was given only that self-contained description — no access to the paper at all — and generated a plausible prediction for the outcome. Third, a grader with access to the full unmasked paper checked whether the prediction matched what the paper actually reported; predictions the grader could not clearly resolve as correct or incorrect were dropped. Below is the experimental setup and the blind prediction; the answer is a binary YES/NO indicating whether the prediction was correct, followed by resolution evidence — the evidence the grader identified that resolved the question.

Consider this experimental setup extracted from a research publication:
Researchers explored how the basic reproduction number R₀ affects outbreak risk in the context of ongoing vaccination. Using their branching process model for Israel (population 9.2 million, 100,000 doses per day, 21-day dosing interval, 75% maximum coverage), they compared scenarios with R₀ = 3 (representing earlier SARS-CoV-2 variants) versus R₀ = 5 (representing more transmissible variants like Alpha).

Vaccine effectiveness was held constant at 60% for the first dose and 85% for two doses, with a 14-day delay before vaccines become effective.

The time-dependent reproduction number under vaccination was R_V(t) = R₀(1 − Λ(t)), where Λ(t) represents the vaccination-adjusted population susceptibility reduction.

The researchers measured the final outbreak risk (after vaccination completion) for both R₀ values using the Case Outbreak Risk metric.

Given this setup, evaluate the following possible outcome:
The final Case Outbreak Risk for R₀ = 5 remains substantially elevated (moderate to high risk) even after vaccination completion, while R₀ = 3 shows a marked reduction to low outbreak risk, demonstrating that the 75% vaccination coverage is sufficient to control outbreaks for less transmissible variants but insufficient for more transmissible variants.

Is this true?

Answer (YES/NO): NO